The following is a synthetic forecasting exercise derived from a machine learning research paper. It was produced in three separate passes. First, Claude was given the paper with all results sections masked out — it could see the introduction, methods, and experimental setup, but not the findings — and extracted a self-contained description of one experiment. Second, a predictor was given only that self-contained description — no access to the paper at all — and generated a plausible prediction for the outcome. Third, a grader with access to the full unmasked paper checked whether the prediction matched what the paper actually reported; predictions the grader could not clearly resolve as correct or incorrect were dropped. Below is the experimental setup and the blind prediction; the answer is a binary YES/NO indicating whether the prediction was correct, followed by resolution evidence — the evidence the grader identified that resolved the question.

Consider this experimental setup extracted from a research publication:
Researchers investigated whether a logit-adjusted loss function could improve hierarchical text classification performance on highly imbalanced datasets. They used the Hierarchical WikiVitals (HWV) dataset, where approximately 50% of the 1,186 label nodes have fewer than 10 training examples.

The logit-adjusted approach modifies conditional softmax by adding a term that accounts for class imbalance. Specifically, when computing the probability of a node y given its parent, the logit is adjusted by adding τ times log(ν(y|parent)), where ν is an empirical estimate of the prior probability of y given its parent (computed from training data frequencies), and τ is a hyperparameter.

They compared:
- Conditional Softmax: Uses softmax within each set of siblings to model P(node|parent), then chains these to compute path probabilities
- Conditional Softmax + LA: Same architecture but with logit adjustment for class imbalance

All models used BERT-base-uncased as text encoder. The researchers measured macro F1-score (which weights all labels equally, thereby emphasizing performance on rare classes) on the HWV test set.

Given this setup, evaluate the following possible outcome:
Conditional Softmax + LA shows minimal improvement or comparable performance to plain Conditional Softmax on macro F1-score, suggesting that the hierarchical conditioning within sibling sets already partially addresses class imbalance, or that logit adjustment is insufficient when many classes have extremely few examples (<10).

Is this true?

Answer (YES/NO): NO